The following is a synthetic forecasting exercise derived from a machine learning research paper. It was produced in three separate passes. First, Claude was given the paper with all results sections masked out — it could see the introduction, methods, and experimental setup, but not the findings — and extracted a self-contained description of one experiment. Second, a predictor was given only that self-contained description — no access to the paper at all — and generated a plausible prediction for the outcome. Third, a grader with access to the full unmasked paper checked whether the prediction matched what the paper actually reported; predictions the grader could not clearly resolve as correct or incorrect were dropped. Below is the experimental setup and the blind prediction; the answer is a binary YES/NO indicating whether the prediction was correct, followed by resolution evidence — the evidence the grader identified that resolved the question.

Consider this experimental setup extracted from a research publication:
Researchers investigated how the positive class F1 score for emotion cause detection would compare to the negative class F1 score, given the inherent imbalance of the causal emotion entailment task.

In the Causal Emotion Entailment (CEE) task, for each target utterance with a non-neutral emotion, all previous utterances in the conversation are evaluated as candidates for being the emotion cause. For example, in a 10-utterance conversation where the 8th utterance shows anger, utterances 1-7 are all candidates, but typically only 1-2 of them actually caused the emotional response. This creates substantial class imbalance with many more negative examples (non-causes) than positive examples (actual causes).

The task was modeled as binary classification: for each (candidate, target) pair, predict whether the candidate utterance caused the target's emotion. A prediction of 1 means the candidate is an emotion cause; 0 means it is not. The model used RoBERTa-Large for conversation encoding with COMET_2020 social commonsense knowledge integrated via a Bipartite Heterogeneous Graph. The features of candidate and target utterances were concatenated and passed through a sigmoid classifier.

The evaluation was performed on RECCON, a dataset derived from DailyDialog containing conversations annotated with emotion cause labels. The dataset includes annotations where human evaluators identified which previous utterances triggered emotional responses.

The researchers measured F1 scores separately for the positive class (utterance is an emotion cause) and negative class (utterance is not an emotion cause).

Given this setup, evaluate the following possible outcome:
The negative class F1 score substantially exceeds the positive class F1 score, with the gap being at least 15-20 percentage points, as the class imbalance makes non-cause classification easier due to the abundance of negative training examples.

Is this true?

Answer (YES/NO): YES